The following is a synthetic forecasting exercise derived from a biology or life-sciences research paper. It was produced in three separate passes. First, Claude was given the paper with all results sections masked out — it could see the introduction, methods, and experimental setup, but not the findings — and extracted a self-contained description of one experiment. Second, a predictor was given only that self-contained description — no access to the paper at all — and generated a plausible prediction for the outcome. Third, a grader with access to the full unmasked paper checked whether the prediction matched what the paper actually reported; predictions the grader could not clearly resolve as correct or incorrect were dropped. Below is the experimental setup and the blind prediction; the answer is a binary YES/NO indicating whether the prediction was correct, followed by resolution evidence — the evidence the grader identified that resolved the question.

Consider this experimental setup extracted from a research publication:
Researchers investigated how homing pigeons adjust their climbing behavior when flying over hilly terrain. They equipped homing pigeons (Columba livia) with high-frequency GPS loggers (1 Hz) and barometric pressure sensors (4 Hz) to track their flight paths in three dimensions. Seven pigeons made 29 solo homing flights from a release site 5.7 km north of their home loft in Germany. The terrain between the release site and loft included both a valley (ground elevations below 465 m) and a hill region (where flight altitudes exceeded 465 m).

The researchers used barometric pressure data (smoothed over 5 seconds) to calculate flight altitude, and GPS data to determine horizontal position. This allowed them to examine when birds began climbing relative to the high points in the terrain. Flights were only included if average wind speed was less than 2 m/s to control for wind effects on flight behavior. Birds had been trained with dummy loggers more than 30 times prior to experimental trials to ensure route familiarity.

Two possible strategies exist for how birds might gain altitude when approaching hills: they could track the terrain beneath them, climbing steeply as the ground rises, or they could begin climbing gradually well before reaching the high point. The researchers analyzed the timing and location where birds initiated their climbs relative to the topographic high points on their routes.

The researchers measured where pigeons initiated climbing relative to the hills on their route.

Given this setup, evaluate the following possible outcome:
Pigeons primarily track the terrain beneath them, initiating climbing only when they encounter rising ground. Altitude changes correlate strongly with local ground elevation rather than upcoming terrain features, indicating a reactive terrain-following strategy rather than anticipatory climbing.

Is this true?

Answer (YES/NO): NO